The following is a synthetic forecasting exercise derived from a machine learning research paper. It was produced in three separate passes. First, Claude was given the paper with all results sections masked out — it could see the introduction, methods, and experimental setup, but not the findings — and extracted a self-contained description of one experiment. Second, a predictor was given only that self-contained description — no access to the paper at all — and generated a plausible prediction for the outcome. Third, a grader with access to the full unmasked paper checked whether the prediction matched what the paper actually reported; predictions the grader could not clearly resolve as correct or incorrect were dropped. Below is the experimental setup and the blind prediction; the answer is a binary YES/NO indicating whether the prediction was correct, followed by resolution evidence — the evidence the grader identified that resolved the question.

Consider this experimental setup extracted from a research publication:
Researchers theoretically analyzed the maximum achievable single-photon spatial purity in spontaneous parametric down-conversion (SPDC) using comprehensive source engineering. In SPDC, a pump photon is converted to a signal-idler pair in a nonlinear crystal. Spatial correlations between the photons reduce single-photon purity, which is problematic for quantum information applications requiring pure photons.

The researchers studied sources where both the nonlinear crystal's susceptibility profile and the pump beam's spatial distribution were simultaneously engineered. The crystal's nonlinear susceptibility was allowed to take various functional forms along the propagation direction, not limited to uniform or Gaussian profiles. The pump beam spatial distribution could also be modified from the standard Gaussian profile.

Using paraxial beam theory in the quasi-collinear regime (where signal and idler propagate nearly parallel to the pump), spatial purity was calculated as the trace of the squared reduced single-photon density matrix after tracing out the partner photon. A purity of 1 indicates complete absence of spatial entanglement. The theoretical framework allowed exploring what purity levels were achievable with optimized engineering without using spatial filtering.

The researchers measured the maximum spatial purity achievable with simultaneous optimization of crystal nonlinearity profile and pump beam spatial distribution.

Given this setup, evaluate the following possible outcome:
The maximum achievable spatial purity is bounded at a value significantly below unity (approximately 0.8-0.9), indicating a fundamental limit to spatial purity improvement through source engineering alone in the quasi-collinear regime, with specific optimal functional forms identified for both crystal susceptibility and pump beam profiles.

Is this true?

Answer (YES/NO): NO